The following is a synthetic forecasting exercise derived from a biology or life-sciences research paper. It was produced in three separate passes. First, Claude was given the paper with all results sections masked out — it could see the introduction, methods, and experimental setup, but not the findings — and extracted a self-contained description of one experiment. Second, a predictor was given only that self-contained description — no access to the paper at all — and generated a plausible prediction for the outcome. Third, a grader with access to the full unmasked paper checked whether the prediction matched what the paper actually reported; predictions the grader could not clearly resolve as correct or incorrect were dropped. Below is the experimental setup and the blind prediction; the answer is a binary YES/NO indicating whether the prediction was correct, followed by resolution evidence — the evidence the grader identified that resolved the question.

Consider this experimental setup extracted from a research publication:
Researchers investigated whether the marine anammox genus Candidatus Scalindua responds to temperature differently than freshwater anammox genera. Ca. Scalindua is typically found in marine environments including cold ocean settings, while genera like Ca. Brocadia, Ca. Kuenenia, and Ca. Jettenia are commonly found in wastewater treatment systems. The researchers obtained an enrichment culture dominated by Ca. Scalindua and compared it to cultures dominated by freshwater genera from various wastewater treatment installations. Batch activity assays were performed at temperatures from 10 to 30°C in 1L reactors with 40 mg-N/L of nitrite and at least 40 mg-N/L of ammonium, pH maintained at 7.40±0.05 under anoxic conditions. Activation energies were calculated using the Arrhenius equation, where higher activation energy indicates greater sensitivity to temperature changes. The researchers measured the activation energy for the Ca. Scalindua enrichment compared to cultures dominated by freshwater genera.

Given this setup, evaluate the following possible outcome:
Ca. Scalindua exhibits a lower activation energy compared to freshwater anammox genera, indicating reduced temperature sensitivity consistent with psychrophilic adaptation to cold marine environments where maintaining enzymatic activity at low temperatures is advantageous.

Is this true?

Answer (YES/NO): YES